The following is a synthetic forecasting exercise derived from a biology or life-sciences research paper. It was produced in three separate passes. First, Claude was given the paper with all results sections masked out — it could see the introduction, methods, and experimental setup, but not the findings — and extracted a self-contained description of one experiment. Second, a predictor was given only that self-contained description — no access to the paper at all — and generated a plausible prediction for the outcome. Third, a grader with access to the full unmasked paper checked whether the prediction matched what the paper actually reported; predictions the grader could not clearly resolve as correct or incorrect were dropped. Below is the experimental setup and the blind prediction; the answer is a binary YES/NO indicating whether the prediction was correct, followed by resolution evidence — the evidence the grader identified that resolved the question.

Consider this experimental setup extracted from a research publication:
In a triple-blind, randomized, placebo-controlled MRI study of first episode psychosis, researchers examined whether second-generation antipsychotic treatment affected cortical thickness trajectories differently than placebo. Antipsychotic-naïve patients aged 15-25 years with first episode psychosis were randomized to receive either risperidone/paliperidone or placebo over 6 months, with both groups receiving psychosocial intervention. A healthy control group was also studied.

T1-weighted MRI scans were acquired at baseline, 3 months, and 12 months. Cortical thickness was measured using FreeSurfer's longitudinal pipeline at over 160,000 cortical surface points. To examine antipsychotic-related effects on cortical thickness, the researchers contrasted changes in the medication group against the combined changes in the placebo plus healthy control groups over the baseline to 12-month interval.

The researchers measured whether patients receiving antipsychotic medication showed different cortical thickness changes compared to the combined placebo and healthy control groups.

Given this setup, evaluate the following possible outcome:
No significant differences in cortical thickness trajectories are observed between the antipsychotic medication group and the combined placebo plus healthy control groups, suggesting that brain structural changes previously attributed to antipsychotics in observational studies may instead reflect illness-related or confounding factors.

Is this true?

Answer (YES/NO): YES